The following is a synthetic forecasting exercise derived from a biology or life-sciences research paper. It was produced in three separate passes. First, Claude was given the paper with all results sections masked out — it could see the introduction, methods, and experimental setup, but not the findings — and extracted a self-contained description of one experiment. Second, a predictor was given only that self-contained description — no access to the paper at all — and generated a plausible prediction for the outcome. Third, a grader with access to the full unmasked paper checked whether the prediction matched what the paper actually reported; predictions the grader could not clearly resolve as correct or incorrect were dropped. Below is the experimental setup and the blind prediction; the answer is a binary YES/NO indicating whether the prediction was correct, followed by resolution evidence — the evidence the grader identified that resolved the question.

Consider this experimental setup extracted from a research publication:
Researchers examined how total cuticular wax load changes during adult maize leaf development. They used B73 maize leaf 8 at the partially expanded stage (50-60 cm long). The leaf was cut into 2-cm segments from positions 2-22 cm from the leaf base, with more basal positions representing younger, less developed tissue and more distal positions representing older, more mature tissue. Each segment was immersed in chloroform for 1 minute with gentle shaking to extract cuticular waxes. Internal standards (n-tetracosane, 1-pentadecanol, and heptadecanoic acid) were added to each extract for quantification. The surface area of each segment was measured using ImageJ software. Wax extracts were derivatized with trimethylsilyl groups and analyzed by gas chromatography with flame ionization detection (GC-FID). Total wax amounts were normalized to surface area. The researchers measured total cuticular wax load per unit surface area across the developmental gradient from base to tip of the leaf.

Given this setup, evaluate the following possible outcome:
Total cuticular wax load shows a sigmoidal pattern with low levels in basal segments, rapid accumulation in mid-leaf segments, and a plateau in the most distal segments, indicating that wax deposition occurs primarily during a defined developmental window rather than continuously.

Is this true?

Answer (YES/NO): NO